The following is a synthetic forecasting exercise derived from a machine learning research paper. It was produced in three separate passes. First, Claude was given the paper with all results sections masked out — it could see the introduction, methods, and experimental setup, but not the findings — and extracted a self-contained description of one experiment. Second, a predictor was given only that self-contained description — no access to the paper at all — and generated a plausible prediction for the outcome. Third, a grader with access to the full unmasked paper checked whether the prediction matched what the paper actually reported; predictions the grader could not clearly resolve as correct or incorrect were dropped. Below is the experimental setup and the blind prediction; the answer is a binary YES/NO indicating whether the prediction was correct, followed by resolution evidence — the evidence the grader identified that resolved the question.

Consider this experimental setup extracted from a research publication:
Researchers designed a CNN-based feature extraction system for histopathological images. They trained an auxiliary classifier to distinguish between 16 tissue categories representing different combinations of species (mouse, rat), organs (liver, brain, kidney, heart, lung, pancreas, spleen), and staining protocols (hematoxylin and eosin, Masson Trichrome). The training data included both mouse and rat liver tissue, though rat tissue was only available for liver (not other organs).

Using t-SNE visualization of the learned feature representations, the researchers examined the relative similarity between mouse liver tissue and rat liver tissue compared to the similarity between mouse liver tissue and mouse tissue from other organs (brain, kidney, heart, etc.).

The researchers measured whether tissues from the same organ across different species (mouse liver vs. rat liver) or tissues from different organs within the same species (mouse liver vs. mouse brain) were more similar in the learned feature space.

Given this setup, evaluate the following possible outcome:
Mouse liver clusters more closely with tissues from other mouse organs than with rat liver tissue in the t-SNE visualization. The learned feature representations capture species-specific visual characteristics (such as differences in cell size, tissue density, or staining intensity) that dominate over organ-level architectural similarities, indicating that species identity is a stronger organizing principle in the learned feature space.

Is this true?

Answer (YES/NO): NO